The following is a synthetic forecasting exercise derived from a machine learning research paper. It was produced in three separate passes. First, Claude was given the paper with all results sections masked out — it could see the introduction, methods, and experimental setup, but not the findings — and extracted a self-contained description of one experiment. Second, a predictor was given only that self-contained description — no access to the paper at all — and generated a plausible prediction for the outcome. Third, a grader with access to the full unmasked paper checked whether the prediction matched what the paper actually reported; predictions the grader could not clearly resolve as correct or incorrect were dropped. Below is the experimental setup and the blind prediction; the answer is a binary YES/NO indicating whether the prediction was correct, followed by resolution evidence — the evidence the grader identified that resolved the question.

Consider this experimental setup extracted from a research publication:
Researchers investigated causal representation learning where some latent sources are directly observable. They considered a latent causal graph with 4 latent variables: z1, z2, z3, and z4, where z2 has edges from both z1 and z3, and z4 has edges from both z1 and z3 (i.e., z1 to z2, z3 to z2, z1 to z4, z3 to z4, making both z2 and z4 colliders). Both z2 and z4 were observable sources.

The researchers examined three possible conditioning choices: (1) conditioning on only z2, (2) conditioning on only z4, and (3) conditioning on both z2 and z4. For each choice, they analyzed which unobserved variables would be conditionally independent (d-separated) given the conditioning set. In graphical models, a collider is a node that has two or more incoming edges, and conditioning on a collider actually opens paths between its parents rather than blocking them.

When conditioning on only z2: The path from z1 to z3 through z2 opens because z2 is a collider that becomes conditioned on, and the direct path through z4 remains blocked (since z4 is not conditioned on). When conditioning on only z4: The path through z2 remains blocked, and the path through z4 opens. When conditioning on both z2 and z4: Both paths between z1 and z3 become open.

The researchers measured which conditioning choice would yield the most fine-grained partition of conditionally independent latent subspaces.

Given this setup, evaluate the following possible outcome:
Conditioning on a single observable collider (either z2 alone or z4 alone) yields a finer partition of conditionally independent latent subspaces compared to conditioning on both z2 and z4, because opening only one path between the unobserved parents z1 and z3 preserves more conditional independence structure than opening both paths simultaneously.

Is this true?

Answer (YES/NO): NO